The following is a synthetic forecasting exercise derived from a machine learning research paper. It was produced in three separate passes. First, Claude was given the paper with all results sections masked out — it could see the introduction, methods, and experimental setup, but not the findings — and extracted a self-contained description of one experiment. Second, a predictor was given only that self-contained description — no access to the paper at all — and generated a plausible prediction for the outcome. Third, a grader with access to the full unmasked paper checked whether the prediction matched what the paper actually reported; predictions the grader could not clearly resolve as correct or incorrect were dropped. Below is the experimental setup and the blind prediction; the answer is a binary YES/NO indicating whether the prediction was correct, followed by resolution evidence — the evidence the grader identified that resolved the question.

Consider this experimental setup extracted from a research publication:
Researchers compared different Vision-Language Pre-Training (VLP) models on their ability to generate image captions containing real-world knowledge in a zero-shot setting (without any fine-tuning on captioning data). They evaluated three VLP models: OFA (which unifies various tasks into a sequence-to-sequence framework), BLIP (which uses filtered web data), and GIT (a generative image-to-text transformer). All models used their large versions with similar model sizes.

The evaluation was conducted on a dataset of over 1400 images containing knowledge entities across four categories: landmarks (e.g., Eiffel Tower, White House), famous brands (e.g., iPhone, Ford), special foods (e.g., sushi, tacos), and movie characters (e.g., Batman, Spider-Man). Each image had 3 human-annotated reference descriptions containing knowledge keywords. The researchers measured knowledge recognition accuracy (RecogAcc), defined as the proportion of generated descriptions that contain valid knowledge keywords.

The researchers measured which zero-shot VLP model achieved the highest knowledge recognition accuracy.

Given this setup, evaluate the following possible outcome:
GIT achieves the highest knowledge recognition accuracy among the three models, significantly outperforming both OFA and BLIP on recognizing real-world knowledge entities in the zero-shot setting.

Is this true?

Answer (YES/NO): NO